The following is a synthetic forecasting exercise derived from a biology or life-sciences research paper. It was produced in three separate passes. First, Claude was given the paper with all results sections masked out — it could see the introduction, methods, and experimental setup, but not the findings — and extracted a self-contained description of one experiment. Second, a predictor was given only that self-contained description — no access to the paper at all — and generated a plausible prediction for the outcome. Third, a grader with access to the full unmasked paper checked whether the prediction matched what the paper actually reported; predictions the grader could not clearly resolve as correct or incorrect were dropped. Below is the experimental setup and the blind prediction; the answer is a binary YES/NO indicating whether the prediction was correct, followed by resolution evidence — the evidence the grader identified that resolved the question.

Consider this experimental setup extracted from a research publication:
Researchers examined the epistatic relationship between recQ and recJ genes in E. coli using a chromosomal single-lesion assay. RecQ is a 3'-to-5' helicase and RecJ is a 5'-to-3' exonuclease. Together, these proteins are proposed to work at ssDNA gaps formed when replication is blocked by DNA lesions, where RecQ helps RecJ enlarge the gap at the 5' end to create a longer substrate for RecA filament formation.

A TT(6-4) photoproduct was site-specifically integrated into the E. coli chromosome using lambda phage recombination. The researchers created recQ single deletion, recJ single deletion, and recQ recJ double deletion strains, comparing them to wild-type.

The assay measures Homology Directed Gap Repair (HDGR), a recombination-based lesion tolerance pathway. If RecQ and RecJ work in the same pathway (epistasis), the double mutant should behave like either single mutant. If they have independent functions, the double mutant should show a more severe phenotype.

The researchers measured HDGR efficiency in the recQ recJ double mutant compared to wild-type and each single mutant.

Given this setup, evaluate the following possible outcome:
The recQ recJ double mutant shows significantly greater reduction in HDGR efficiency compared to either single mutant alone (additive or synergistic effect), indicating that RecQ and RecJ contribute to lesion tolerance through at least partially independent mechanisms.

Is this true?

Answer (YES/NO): NO